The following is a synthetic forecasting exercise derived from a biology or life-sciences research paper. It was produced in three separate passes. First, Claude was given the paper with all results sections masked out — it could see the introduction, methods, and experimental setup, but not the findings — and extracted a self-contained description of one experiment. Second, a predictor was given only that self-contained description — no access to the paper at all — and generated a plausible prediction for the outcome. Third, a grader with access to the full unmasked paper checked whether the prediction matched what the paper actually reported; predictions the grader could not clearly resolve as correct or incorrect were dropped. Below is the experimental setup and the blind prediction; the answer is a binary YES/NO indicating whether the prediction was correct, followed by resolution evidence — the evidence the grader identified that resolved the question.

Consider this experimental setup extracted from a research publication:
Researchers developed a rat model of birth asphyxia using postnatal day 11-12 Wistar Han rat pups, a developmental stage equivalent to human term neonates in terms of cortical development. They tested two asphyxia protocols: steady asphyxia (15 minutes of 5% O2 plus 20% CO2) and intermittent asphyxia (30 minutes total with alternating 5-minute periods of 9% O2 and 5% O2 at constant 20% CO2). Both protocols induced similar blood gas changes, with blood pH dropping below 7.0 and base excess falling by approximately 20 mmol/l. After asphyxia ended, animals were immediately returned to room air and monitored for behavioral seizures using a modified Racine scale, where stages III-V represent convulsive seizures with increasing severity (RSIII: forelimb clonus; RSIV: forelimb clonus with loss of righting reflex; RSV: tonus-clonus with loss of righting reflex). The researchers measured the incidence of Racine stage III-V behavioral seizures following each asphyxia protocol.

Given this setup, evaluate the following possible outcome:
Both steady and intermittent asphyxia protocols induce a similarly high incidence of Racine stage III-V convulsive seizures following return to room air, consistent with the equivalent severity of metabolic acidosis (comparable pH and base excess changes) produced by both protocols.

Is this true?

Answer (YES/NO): NO